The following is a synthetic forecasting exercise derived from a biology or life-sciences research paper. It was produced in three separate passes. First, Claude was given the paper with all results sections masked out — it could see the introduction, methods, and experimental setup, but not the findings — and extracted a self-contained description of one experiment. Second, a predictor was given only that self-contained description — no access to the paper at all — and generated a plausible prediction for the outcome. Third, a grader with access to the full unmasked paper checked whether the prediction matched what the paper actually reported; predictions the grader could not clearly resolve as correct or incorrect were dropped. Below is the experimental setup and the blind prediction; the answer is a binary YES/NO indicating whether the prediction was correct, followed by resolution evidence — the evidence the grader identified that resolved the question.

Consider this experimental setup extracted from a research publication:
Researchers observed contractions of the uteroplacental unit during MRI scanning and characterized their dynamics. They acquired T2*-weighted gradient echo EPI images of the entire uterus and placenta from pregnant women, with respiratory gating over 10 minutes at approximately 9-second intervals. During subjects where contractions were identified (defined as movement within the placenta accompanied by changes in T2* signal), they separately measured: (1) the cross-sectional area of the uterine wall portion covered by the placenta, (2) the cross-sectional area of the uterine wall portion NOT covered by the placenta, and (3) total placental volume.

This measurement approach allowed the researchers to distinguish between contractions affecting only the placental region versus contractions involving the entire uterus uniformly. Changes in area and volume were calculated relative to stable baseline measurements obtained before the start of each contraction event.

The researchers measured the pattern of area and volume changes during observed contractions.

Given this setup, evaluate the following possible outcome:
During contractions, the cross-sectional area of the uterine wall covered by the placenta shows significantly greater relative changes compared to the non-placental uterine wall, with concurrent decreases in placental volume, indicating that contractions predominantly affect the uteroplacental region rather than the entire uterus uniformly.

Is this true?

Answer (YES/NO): NO